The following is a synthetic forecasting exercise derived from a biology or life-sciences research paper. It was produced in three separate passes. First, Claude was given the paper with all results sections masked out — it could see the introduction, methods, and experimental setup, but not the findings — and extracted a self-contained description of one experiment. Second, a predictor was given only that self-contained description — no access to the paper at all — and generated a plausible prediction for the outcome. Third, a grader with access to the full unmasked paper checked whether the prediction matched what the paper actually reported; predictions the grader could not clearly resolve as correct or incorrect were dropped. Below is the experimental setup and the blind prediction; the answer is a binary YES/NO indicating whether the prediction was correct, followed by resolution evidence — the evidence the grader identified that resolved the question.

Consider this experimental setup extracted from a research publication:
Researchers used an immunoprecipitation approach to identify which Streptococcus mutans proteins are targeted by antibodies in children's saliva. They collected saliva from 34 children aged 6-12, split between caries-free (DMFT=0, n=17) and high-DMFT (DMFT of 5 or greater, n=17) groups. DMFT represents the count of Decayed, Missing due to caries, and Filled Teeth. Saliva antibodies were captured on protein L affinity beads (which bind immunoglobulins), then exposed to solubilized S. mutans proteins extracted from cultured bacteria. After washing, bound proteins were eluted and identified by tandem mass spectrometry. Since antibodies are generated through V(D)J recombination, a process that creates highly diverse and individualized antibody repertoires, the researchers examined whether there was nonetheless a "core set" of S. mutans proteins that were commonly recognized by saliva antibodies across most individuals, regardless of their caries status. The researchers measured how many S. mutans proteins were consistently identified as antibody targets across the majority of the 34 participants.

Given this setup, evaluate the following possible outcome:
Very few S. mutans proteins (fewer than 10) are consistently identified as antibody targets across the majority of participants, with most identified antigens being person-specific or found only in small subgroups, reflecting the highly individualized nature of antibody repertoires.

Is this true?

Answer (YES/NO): NO